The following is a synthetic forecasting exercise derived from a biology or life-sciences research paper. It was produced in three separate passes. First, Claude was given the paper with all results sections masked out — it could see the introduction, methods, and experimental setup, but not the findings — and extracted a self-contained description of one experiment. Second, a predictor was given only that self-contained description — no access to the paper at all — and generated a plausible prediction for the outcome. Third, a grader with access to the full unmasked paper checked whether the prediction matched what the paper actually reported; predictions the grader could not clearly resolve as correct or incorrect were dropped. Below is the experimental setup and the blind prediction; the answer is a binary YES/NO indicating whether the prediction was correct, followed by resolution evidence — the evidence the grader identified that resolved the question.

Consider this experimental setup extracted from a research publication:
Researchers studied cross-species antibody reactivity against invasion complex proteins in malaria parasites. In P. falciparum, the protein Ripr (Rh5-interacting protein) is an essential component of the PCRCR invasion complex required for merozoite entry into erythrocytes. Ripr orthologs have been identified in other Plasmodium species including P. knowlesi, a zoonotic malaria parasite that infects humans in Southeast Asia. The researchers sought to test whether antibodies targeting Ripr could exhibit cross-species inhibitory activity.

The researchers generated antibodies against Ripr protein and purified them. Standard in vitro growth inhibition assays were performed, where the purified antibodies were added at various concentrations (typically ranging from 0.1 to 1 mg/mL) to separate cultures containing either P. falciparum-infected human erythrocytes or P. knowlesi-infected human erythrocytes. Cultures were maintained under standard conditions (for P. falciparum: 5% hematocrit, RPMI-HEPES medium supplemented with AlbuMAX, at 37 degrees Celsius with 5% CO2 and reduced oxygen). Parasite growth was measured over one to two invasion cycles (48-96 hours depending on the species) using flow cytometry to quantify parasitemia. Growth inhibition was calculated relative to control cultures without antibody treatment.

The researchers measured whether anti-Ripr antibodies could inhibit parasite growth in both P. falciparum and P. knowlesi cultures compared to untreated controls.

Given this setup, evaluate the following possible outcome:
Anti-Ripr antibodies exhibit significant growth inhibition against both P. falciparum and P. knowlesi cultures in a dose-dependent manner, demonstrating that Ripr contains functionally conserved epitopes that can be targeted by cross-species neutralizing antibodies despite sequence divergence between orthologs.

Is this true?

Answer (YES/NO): YES